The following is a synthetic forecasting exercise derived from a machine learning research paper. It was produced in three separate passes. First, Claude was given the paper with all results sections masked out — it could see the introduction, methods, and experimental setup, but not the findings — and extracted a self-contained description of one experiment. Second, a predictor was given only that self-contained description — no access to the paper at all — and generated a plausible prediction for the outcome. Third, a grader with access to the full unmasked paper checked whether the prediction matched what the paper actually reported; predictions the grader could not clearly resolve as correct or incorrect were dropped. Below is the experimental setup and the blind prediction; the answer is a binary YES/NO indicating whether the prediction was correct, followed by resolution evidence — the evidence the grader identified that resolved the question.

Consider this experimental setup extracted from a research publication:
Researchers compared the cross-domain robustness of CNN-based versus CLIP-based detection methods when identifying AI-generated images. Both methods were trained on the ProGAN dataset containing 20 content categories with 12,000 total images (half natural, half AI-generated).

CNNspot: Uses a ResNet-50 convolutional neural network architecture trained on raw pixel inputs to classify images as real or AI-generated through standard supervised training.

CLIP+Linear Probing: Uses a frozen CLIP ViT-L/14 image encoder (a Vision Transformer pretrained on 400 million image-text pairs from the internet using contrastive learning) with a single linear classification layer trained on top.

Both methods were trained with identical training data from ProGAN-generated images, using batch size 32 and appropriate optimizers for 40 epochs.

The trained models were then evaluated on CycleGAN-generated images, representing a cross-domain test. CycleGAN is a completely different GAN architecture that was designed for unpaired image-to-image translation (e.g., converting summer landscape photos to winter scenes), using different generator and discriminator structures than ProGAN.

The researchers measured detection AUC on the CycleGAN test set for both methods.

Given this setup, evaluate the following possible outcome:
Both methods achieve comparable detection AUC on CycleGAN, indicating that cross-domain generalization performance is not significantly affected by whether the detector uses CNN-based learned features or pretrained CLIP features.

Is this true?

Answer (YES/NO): NO